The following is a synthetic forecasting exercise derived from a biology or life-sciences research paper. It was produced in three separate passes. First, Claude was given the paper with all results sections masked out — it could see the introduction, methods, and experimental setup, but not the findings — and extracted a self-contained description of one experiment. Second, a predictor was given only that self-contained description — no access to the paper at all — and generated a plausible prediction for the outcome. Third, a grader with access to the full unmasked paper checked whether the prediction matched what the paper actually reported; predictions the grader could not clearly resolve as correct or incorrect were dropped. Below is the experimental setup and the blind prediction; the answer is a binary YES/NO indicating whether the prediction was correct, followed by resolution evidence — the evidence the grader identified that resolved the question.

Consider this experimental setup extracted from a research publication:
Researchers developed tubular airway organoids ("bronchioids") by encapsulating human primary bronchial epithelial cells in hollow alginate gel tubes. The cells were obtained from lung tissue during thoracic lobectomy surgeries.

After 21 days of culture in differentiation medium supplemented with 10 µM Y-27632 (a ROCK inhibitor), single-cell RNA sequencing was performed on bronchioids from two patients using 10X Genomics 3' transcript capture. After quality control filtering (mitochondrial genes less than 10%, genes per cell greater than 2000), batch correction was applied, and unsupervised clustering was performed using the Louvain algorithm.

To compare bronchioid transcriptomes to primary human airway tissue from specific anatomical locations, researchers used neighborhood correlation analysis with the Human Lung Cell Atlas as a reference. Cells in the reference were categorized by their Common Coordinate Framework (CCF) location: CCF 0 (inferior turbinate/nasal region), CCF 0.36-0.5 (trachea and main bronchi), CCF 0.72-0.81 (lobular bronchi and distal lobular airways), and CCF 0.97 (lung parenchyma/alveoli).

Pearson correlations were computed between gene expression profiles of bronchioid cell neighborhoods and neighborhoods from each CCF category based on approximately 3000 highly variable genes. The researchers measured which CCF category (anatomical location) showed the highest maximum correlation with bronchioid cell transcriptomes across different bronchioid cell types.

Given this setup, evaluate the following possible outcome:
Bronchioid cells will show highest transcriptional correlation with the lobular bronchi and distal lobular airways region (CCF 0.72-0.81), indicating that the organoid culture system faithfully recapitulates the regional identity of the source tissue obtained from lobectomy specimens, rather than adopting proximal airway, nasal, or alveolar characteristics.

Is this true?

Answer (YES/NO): YES